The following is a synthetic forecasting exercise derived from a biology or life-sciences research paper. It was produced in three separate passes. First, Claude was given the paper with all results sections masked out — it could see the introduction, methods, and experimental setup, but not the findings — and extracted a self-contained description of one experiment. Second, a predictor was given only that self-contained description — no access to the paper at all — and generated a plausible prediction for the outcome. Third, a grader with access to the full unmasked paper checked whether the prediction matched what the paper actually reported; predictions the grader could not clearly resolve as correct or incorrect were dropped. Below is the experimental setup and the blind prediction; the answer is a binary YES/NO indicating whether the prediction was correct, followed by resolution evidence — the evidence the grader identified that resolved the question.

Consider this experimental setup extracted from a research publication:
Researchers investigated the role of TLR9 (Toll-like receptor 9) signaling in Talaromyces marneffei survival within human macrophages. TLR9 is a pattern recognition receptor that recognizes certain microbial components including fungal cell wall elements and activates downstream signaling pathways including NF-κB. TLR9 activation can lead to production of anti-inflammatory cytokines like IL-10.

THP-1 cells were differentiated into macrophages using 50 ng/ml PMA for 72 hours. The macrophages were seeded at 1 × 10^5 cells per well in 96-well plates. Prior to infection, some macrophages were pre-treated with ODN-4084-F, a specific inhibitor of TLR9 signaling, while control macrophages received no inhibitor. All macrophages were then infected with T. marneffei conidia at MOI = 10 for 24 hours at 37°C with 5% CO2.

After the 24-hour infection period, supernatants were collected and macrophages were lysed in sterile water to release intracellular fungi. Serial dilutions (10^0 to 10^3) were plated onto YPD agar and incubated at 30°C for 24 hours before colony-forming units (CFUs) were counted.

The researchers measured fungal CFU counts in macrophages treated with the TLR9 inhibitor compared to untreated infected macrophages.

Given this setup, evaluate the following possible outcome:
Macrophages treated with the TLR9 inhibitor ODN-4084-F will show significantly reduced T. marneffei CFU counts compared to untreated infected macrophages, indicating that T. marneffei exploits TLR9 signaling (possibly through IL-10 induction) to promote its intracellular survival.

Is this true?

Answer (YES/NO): YES